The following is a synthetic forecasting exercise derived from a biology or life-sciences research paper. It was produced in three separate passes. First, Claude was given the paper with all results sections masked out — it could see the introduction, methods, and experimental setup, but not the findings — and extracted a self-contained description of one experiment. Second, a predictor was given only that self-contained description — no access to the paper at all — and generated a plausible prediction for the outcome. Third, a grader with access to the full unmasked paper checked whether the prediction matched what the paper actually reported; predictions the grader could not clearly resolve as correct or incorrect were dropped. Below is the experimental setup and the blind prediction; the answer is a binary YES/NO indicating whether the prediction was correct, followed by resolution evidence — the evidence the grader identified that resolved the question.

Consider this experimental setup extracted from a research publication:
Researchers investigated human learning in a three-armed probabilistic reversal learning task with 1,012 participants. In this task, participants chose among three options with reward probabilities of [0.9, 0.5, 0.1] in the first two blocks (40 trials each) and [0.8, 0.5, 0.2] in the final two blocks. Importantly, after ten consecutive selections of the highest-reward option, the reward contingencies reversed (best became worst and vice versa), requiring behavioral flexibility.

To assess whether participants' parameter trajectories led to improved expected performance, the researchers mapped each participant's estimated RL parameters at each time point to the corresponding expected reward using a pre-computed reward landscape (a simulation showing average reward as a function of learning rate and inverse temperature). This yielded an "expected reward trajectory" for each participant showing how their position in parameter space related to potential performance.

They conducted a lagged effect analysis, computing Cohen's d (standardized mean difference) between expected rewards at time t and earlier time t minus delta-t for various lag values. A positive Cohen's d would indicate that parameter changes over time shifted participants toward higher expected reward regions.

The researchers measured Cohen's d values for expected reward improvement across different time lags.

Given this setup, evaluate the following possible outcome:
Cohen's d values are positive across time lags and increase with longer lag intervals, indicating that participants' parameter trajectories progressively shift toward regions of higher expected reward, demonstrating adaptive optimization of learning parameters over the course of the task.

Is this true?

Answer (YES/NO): YES